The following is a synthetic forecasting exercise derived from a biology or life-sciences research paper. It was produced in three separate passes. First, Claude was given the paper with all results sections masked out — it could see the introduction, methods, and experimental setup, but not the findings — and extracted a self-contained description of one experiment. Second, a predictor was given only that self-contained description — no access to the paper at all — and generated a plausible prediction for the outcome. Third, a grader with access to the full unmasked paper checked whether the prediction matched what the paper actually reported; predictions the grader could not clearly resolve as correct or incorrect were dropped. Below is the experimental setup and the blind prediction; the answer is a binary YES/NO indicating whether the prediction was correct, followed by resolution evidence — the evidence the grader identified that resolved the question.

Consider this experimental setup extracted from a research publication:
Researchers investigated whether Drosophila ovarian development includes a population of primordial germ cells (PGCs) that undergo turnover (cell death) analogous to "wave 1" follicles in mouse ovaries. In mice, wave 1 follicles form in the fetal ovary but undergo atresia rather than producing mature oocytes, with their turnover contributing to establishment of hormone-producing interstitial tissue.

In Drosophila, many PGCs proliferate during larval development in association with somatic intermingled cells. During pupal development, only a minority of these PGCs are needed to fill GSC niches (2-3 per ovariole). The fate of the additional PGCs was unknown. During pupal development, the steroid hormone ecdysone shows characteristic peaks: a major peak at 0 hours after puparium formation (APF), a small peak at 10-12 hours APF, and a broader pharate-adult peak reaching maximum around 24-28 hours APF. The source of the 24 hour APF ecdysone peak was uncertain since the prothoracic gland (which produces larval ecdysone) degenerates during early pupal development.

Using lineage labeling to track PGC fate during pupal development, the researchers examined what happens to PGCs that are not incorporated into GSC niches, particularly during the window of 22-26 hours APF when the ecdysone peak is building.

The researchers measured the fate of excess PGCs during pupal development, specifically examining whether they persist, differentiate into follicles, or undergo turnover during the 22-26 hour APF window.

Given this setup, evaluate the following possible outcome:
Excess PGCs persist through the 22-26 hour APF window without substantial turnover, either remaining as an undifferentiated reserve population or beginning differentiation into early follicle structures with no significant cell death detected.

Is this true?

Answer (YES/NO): NO